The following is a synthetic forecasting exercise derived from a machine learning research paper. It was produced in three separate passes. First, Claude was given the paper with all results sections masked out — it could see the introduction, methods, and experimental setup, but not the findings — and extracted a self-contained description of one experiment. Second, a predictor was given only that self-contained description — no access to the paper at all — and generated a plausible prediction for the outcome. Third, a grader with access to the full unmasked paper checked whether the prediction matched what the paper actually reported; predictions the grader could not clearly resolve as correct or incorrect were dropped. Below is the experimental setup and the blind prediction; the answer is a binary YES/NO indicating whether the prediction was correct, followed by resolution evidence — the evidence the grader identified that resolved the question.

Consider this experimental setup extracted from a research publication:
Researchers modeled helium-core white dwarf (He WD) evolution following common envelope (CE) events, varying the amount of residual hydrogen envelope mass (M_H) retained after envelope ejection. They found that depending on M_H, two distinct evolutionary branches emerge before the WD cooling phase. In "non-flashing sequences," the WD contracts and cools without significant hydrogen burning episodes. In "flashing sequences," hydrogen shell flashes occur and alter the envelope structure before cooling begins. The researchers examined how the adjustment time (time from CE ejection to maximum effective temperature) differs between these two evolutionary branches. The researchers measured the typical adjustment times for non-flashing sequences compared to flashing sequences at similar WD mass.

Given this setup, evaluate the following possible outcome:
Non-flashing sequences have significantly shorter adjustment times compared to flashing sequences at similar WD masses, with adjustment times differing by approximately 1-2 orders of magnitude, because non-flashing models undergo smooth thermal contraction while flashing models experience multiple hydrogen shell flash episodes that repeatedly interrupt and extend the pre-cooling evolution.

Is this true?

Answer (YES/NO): NO